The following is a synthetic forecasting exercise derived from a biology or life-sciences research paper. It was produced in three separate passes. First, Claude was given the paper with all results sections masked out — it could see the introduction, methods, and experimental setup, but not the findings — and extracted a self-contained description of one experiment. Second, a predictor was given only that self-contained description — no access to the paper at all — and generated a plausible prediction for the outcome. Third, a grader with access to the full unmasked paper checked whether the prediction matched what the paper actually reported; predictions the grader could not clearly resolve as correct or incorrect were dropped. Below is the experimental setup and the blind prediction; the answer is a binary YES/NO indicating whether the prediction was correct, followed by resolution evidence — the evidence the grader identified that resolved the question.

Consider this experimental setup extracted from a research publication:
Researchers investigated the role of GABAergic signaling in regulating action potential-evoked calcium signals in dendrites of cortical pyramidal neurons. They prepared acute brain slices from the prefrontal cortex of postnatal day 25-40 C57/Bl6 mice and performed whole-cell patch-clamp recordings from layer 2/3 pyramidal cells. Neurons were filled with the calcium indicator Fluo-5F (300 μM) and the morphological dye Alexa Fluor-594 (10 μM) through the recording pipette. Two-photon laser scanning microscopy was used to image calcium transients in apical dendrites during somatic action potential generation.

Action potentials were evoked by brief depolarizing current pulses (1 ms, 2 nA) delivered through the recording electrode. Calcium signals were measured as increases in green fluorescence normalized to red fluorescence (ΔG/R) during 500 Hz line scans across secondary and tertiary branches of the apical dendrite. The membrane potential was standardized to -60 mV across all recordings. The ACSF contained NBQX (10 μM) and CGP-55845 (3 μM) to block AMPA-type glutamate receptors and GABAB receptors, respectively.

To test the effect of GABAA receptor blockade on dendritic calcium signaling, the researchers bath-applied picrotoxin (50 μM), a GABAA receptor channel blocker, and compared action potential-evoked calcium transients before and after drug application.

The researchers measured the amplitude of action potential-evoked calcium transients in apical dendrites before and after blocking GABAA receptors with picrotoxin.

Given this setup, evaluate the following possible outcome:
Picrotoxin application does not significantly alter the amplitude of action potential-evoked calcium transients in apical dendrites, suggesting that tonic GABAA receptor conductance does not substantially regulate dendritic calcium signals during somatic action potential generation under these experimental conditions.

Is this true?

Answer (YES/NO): NO